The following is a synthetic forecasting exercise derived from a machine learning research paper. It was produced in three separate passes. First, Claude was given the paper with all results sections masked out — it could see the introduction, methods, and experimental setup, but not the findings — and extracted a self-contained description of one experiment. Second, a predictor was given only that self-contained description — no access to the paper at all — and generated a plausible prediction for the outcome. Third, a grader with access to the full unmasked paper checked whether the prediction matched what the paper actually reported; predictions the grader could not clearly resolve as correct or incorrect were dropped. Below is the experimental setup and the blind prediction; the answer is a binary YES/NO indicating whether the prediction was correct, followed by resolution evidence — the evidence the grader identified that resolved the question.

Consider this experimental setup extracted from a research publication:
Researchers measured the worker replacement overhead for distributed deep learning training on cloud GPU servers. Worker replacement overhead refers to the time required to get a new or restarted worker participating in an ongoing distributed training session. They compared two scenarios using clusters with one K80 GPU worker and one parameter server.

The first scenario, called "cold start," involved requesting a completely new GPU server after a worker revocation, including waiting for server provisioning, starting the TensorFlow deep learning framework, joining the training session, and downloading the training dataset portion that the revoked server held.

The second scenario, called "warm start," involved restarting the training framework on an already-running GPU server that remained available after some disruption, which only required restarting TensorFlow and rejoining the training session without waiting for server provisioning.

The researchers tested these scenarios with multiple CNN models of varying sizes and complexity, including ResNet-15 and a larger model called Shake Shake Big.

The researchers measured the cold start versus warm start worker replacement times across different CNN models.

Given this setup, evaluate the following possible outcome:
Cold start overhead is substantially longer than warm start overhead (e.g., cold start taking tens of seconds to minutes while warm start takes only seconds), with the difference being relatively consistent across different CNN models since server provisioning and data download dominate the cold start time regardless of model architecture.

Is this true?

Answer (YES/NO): NO